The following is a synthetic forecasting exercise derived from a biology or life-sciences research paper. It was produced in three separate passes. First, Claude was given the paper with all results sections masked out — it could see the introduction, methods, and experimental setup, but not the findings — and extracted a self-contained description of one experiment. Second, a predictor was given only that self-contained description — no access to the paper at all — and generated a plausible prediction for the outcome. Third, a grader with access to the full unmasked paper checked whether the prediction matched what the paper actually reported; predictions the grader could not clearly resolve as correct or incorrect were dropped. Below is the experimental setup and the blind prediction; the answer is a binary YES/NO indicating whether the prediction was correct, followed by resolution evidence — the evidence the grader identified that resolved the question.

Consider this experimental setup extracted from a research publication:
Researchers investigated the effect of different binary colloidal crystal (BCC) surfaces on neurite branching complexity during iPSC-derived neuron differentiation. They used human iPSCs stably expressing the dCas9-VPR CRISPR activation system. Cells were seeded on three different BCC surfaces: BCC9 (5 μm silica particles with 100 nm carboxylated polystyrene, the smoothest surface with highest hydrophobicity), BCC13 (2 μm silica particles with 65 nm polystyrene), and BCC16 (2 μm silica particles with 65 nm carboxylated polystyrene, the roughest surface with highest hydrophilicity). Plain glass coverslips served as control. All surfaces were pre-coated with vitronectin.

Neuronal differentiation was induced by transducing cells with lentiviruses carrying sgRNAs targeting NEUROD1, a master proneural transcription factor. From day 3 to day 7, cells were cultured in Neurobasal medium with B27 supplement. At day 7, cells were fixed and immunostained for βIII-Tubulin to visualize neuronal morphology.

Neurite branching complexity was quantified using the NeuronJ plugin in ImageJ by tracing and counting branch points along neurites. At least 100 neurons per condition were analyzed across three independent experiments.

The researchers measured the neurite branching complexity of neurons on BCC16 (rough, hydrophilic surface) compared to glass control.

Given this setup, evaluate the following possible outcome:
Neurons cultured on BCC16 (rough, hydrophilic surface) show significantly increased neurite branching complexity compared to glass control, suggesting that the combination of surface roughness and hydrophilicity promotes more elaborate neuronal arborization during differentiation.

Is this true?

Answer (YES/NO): NO